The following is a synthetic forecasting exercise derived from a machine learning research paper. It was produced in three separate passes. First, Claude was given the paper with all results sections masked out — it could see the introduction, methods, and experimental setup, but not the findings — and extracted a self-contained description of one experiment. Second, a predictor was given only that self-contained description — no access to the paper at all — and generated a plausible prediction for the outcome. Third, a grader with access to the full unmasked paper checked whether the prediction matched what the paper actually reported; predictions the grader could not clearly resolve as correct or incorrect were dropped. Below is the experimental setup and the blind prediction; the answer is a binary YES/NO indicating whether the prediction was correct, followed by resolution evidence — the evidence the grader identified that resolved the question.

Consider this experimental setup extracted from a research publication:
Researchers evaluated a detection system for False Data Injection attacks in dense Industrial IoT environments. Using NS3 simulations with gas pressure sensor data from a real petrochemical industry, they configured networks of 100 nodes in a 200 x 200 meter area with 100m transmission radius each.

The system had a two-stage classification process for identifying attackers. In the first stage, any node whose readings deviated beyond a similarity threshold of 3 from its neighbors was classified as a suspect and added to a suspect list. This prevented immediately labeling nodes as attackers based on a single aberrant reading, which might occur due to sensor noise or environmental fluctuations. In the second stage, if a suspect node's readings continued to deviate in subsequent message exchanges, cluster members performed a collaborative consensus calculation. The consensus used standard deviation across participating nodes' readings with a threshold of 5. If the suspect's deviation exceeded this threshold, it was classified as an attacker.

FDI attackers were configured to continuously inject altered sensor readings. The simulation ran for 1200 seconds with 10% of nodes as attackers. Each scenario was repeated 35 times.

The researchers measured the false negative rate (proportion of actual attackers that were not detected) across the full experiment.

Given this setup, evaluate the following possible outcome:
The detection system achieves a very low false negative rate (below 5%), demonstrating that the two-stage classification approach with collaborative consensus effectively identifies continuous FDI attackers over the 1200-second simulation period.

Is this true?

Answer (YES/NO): YES